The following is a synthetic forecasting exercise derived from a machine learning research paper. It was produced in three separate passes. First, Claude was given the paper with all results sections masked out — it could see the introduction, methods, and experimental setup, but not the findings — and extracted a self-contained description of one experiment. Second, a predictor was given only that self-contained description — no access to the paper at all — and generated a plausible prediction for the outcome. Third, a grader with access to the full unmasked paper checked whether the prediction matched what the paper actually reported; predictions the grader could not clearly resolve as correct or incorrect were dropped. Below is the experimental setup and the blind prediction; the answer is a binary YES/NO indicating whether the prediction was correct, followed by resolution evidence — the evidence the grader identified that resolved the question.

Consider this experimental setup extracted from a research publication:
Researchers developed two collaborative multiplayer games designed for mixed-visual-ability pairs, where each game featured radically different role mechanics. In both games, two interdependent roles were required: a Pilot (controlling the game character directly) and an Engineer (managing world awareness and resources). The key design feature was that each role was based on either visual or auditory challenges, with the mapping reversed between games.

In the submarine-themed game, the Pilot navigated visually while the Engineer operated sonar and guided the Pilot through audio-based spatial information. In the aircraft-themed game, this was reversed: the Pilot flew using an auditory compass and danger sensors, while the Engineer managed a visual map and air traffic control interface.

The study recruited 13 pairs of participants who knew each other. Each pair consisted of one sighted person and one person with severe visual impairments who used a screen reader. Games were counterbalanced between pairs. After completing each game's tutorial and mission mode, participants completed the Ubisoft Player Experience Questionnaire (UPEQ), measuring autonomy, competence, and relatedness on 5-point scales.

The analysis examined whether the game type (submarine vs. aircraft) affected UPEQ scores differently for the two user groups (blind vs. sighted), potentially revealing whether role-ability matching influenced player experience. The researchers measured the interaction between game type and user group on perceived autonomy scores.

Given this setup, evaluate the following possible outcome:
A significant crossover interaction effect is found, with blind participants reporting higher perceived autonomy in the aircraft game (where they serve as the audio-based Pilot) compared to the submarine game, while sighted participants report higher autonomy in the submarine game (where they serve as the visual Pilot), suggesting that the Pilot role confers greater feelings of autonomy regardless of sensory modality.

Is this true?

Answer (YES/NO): NO